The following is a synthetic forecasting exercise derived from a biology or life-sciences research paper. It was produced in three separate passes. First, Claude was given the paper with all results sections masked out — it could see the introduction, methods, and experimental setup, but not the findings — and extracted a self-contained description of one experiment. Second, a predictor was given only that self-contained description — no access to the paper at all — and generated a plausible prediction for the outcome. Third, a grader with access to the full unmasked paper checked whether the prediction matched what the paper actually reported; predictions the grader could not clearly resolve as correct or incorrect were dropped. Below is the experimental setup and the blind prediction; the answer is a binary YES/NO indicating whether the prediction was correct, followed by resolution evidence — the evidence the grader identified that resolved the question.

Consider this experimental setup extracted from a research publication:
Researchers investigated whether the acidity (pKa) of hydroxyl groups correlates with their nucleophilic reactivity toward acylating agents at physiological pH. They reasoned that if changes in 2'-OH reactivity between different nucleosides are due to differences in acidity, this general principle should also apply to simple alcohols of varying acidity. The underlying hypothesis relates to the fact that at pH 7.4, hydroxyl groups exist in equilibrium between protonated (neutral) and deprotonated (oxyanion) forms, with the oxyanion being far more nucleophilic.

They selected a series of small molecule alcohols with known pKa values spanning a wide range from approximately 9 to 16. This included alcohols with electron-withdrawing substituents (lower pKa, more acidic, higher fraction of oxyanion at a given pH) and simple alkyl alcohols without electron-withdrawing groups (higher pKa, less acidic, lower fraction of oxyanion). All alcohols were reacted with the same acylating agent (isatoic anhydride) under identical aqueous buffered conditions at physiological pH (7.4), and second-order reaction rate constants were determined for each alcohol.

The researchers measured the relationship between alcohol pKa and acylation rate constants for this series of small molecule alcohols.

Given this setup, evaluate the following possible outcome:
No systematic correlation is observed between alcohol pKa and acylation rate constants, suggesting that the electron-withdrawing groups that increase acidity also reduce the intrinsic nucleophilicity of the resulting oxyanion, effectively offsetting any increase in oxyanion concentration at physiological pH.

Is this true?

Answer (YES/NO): NO